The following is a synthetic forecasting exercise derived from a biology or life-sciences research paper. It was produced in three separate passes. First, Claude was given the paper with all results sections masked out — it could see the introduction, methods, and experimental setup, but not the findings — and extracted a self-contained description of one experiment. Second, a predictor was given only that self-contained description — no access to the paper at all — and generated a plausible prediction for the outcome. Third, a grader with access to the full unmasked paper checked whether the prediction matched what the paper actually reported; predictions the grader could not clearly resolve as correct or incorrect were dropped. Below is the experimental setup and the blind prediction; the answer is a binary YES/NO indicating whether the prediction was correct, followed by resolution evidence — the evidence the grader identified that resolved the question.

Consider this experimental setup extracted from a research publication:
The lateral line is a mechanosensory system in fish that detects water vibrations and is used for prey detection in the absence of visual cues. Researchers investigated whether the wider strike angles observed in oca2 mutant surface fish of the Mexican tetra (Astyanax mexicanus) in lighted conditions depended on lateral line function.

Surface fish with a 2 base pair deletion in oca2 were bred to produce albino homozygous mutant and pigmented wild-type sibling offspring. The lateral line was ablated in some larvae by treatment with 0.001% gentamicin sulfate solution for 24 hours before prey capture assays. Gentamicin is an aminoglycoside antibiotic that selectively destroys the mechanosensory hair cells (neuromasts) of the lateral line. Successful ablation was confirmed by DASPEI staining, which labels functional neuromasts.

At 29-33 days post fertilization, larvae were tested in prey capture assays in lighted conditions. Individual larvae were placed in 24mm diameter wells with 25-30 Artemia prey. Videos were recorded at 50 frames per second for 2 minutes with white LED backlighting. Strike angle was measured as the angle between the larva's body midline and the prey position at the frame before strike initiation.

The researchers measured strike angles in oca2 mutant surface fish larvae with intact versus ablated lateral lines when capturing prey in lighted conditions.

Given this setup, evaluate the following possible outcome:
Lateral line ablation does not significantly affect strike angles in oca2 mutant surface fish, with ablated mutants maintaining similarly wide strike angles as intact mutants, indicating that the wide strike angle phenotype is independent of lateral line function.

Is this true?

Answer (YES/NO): NO